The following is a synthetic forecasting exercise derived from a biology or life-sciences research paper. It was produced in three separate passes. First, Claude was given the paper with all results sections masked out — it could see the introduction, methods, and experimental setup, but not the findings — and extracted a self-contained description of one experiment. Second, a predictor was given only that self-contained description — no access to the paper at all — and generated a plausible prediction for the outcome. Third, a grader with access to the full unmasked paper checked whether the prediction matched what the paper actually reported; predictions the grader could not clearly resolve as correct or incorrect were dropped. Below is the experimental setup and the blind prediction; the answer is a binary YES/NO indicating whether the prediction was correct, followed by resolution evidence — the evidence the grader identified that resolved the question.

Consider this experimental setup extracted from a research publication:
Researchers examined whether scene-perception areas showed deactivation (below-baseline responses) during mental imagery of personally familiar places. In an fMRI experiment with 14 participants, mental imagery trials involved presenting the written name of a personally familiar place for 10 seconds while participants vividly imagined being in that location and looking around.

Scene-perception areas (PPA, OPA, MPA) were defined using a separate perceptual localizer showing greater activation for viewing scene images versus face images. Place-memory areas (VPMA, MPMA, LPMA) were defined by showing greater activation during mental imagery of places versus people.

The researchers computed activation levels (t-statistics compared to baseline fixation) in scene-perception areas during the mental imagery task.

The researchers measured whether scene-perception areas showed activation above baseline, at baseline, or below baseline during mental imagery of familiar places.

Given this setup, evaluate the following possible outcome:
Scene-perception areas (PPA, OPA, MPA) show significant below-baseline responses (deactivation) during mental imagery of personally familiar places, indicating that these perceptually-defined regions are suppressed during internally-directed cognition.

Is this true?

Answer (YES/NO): NO